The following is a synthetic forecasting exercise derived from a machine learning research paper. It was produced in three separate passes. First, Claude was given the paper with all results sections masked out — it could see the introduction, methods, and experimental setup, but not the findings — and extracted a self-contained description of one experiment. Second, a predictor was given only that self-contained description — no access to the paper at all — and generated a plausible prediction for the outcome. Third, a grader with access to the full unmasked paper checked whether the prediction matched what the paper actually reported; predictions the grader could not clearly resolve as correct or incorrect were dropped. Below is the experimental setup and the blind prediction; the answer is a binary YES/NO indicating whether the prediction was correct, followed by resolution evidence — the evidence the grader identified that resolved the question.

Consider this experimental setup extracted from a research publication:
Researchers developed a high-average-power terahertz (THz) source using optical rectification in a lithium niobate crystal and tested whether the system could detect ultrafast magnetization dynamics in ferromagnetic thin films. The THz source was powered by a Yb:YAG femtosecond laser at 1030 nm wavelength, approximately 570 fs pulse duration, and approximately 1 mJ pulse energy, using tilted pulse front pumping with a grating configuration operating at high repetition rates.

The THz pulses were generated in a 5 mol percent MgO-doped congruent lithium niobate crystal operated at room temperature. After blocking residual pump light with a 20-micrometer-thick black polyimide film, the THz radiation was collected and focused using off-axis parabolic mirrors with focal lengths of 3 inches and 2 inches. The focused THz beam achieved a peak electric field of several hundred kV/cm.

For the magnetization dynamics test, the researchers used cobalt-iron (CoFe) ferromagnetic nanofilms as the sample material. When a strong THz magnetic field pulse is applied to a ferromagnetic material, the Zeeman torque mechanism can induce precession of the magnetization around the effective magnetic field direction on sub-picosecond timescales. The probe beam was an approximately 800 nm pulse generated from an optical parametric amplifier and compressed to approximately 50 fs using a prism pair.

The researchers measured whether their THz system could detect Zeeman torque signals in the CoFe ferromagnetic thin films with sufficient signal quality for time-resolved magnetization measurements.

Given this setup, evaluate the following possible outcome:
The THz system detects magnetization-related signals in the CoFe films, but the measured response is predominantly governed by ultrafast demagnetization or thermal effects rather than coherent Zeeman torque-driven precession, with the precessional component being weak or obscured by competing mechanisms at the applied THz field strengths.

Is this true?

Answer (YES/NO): NO